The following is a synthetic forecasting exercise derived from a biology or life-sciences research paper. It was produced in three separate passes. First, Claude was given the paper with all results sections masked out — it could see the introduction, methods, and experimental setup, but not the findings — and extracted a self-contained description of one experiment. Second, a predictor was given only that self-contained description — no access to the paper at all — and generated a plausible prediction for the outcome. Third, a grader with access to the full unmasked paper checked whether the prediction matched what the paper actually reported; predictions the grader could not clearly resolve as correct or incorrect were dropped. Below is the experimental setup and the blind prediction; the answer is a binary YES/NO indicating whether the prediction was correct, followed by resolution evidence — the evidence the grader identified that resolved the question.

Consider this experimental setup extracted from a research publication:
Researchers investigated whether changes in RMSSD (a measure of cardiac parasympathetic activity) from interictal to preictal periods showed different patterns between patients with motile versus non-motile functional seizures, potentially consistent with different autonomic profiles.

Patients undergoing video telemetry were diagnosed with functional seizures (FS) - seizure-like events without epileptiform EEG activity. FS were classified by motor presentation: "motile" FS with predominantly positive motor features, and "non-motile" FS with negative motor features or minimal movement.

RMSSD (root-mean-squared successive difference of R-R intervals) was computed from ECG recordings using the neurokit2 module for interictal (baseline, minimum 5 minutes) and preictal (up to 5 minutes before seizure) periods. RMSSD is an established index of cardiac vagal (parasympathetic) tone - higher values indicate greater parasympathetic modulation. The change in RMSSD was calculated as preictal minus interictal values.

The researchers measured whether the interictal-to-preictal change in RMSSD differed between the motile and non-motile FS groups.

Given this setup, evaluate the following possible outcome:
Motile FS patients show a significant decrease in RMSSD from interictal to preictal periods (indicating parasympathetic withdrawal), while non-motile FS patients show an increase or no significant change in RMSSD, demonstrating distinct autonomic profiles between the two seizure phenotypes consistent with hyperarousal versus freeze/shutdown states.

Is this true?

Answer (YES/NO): NO